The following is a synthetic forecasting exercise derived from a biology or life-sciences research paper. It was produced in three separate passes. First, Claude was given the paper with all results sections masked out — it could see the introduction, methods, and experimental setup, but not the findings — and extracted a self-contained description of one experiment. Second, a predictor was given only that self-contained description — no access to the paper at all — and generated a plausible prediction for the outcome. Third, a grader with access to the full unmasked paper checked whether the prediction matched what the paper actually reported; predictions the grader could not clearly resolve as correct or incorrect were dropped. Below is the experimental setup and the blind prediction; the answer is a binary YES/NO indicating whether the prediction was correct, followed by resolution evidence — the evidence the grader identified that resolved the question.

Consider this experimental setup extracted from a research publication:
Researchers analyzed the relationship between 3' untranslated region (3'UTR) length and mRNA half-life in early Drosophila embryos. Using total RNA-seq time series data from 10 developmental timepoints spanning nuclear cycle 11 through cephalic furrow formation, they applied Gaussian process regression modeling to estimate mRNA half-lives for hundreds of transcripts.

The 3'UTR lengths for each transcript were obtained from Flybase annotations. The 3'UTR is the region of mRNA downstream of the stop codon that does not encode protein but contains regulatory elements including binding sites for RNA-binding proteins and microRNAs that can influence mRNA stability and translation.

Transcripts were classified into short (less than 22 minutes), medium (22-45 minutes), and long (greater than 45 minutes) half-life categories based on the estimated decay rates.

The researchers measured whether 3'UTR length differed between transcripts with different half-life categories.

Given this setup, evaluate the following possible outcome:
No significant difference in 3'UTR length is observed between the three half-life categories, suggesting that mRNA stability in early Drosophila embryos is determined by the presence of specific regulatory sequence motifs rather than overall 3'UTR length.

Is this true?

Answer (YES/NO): YES